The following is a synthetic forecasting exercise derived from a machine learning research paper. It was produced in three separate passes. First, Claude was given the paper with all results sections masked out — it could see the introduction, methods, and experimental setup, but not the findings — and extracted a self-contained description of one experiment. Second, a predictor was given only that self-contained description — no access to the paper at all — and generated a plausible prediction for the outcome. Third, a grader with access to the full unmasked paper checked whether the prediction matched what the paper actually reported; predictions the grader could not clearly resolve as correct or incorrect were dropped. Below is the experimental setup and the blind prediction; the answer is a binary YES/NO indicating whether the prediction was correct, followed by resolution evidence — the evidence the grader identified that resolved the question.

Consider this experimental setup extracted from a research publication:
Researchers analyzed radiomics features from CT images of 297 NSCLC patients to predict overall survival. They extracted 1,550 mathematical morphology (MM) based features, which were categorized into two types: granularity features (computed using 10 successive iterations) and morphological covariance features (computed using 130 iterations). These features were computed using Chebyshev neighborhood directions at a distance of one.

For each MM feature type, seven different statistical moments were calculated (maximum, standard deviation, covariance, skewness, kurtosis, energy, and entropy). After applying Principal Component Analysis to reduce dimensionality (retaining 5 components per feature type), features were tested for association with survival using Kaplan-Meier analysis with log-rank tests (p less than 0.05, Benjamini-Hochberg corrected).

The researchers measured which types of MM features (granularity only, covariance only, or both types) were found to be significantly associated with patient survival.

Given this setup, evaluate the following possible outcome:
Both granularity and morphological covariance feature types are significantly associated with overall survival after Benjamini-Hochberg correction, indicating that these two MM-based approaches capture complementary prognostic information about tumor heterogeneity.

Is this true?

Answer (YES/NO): YES